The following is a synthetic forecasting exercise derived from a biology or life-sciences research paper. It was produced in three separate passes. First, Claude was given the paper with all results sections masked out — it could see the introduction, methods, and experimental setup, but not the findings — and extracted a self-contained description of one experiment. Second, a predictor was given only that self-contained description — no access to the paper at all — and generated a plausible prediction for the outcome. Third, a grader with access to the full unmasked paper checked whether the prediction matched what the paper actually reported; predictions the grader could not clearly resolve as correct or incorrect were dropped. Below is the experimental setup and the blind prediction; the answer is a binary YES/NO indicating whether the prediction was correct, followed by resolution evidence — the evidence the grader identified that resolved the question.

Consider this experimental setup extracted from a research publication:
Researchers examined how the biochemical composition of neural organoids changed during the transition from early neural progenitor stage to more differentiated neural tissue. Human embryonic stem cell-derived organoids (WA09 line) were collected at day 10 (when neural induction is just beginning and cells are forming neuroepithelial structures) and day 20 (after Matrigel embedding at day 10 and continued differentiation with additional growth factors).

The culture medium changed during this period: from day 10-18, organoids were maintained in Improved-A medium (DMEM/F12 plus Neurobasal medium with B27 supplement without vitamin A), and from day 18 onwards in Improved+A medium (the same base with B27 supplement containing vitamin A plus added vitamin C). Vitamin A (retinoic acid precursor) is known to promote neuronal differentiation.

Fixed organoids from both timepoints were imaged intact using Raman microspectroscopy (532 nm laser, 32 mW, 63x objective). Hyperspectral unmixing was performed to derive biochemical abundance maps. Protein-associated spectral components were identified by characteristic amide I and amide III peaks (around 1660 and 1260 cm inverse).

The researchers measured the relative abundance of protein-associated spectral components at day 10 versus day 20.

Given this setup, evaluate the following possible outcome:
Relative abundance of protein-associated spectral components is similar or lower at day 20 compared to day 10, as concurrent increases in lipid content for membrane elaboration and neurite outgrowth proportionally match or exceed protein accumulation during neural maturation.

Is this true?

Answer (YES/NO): NO